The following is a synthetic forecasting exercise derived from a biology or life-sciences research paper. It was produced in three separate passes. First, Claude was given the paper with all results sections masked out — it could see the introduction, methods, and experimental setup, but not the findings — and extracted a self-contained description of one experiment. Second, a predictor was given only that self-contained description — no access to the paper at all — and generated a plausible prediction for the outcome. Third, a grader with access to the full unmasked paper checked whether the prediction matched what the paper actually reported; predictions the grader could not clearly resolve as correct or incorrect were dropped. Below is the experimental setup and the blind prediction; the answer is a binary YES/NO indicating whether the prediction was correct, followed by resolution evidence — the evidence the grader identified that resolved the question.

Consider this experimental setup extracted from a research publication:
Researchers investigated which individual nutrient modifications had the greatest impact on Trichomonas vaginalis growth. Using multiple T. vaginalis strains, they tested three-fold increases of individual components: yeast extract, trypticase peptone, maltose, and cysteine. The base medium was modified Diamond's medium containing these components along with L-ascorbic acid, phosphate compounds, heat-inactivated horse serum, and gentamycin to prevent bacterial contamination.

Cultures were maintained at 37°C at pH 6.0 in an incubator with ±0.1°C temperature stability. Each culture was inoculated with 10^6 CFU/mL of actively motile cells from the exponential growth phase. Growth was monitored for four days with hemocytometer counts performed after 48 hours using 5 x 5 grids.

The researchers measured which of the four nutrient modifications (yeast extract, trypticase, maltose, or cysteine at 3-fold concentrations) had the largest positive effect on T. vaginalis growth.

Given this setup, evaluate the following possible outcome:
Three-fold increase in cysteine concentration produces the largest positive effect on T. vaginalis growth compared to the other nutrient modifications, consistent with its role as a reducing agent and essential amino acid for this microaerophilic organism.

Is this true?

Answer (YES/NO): NO